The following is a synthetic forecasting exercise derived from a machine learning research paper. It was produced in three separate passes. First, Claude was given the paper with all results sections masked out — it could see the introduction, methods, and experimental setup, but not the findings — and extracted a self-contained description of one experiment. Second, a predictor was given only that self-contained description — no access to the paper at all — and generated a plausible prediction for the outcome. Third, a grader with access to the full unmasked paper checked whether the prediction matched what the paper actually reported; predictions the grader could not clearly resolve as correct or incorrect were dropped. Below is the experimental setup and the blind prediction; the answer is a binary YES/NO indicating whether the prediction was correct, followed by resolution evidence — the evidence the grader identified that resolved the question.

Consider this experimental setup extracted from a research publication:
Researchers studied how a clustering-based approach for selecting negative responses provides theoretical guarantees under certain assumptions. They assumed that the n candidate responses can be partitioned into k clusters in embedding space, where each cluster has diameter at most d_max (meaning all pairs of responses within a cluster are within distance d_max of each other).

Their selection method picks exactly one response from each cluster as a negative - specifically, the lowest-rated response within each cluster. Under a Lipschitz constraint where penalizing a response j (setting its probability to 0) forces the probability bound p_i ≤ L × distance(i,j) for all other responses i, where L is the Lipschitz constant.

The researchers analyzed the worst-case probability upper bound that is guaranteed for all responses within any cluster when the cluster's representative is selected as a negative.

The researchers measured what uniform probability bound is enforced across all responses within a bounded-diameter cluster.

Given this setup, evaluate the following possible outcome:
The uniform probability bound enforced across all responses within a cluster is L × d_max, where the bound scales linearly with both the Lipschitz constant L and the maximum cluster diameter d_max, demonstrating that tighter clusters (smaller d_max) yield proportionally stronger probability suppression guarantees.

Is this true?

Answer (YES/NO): YES